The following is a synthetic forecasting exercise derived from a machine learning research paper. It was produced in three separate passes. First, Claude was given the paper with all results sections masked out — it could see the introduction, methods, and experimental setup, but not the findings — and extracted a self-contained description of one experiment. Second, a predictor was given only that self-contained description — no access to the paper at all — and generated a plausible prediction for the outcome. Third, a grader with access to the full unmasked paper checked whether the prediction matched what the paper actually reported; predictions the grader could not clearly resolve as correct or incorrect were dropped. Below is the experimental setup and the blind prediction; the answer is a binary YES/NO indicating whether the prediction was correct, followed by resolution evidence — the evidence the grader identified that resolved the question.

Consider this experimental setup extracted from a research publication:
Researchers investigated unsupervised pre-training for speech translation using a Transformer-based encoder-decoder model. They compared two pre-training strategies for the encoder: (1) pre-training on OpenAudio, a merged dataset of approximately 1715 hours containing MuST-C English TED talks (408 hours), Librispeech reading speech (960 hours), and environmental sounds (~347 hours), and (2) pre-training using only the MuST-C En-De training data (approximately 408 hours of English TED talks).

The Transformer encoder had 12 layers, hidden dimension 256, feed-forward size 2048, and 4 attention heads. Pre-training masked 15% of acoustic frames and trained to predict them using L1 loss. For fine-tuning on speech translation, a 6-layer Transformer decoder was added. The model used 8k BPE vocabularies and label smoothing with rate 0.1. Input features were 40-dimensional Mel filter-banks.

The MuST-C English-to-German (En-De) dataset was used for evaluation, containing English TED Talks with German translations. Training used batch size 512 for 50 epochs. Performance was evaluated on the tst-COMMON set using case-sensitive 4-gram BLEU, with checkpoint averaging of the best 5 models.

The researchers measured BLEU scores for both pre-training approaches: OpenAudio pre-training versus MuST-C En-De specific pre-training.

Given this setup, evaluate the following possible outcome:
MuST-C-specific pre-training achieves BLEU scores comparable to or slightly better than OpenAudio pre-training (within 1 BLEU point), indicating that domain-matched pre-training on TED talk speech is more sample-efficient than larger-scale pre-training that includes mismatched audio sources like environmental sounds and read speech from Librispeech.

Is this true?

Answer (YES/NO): NO